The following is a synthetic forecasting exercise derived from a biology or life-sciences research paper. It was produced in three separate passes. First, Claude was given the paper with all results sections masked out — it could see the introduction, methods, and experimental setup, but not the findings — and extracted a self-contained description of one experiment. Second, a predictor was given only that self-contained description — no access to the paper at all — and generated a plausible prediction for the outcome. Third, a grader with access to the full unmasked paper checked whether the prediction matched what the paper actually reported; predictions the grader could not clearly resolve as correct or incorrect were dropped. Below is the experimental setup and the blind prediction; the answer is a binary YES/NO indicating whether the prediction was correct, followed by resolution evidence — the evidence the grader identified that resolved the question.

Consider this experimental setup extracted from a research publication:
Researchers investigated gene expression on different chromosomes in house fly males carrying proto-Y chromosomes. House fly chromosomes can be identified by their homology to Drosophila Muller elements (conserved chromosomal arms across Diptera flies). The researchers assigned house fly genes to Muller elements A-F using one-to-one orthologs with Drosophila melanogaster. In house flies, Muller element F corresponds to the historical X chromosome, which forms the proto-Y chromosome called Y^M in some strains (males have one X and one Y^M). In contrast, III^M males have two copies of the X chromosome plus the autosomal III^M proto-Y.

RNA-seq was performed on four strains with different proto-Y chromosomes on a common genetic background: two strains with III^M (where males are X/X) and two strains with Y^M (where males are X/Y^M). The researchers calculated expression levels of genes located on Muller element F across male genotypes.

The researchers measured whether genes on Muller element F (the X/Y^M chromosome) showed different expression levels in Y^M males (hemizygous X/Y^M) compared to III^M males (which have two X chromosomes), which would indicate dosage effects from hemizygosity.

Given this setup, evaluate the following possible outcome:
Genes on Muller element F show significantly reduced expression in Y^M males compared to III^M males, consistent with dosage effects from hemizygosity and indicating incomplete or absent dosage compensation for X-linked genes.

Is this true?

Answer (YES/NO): NO